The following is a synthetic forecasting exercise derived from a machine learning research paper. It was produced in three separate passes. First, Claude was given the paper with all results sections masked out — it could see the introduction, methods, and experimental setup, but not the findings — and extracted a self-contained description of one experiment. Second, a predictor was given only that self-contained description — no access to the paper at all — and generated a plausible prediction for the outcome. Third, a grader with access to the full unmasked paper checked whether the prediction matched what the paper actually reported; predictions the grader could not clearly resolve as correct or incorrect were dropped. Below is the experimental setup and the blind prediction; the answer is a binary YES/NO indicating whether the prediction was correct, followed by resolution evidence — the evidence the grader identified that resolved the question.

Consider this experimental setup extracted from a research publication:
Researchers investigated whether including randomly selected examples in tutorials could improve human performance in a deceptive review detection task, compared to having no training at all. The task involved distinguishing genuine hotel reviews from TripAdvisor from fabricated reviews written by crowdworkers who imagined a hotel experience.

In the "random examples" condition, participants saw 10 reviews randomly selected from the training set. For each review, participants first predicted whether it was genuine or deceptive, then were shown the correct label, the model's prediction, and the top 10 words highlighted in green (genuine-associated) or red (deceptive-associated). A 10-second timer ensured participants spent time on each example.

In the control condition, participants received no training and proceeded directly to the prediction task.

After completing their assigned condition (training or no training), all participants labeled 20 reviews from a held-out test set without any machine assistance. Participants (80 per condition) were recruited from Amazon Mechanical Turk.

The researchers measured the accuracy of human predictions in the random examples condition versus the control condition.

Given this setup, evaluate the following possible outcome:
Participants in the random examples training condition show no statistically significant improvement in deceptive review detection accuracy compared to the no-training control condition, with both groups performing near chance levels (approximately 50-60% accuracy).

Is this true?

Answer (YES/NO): NO